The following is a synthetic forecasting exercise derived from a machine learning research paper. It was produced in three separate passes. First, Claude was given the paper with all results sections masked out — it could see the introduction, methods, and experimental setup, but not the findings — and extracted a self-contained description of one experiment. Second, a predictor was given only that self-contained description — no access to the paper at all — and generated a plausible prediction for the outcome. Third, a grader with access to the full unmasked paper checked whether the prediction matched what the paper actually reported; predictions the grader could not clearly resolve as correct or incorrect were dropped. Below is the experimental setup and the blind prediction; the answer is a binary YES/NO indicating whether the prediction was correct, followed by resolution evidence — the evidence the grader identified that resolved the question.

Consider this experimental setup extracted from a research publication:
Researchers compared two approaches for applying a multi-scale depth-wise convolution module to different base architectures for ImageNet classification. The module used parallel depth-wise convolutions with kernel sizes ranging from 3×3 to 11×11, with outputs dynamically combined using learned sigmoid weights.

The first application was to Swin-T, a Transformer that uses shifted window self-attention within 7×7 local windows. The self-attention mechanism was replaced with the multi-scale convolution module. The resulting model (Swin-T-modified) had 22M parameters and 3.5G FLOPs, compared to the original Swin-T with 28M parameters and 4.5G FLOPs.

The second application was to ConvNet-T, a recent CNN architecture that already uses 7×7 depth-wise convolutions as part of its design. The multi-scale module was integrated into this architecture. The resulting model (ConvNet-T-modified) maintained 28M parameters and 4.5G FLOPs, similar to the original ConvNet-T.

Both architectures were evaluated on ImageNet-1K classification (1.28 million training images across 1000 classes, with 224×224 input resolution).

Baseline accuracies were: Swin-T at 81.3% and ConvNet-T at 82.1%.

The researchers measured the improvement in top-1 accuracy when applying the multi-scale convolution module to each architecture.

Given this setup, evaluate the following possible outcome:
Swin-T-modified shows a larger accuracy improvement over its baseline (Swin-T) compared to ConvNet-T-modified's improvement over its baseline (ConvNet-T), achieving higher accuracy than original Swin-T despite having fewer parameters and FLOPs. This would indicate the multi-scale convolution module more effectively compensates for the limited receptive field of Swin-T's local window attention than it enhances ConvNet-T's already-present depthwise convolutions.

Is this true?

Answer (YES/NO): YES